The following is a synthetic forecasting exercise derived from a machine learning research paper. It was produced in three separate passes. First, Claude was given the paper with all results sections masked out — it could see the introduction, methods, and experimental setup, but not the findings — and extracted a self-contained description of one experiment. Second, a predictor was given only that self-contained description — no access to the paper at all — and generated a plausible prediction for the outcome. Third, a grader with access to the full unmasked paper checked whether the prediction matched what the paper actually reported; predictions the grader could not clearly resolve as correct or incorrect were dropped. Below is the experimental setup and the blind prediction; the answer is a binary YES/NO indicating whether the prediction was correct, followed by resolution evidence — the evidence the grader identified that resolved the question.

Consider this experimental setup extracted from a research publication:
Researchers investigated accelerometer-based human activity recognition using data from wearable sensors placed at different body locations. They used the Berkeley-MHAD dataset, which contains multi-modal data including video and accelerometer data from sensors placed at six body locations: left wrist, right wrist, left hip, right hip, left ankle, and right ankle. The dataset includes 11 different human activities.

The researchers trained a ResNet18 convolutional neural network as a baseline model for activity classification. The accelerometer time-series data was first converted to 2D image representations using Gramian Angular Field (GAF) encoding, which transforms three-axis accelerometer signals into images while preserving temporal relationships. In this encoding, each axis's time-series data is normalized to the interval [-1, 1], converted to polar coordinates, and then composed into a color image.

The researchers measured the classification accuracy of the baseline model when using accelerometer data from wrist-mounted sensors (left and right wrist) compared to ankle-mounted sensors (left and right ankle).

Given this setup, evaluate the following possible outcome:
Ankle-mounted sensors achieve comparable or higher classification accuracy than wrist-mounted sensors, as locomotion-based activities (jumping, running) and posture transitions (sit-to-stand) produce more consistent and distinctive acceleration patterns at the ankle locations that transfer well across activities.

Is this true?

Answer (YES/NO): NO